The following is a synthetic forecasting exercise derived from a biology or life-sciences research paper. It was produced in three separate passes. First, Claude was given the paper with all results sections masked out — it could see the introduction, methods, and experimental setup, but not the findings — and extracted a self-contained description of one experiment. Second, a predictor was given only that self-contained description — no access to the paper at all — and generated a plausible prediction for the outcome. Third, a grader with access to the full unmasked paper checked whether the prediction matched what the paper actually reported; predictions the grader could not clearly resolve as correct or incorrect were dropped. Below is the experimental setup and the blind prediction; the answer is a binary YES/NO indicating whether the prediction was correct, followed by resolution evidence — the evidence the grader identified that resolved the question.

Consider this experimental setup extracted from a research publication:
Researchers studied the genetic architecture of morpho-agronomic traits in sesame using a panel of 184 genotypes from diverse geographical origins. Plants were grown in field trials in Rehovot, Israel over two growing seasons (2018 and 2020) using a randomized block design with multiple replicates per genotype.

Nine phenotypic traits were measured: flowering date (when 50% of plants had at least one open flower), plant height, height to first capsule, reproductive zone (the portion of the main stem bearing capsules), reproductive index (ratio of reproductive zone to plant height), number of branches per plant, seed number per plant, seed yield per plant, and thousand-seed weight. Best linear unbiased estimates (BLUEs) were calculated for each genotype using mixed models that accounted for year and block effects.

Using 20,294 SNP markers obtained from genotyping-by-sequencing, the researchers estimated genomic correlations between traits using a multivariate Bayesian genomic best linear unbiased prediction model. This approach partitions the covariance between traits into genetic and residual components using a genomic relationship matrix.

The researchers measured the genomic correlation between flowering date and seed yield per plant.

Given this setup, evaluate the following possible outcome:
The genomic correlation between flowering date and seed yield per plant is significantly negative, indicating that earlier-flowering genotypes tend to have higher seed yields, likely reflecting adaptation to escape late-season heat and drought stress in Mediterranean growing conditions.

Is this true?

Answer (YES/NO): YES